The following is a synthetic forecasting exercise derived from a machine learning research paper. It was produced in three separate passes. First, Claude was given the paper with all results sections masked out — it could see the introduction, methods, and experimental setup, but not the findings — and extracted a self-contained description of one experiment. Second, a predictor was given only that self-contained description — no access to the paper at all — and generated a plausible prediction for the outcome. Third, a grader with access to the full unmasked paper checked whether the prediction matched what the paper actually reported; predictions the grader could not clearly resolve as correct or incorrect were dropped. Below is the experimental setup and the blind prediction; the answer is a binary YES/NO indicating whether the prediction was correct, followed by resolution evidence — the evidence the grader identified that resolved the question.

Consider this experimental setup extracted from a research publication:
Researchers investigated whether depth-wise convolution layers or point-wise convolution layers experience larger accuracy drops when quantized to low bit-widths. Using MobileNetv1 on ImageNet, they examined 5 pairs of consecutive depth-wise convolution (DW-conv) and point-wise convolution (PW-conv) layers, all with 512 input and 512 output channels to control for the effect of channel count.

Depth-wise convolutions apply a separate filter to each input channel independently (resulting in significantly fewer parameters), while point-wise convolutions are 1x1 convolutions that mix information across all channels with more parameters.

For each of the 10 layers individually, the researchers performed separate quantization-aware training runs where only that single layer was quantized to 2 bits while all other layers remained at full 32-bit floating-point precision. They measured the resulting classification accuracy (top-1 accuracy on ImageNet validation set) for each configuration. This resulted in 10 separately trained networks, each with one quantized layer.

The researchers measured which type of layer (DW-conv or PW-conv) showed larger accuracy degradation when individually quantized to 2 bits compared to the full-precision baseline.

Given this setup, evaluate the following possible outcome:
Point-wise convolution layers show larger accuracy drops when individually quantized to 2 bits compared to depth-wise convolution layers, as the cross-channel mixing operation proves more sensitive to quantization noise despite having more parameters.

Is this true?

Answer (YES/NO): NO